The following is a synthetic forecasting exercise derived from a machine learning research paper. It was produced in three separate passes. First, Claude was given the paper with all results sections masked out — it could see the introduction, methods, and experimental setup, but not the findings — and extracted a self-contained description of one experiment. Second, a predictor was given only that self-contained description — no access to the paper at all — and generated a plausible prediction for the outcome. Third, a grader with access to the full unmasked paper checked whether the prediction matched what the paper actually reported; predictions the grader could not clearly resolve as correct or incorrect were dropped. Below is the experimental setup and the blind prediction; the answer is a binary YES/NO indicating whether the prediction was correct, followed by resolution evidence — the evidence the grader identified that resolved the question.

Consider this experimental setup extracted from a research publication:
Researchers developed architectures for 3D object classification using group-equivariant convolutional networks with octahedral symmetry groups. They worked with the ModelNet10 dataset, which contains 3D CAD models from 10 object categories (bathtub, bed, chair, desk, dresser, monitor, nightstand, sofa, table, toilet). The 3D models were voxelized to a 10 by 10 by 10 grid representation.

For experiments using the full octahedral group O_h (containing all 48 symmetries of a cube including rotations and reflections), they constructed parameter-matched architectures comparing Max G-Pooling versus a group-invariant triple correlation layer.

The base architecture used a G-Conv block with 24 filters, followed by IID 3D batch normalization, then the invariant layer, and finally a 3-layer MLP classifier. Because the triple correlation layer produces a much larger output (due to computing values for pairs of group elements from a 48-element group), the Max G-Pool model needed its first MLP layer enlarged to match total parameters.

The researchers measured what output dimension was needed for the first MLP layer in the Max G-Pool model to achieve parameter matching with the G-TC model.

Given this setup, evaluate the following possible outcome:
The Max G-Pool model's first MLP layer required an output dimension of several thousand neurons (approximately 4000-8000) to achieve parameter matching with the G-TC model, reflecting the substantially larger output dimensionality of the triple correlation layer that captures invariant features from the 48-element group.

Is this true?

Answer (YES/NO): NO